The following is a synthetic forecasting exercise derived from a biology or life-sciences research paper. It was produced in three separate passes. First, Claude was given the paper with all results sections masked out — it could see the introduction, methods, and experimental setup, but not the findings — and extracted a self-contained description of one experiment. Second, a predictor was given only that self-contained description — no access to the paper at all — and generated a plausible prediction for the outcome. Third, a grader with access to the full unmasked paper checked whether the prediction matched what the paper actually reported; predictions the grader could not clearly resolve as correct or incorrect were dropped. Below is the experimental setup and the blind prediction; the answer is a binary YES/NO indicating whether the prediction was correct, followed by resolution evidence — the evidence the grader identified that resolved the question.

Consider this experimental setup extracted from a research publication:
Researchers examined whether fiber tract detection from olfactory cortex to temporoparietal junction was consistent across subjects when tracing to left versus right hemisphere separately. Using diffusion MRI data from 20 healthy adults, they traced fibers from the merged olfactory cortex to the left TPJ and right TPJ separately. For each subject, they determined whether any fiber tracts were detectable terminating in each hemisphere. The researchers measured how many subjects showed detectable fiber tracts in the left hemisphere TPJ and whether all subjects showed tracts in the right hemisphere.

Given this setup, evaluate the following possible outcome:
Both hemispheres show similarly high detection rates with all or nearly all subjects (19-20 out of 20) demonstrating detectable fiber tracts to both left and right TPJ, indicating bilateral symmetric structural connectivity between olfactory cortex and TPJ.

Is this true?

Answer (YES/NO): NO